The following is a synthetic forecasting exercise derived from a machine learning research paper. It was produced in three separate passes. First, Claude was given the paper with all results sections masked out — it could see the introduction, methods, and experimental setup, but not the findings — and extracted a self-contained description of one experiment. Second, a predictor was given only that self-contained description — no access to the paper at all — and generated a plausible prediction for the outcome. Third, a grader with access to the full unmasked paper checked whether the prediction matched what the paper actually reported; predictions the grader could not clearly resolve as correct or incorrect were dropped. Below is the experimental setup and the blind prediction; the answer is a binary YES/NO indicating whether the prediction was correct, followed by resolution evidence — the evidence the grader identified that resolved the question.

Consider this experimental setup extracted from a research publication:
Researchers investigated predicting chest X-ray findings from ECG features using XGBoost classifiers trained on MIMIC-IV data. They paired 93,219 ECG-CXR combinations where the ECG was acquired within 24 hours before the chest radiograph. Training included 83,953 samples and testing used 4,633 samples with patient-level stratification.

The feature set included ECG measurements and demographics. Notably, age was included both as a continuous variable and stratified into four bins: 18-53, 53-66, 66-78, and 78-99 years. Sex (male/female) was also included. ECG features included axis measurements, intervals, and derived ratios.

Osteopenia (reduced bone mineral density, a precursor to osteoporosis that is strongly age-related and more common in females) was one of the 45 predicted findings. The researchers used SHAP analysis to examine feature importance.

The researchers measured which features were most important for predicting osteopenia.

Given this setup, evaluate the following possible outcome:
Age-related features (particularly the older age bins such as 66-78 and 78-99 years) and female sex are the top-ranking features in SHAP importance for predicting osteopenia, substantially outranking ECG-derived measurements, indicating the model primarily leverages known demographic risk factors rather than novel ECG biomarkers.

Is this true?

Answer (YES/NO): NO